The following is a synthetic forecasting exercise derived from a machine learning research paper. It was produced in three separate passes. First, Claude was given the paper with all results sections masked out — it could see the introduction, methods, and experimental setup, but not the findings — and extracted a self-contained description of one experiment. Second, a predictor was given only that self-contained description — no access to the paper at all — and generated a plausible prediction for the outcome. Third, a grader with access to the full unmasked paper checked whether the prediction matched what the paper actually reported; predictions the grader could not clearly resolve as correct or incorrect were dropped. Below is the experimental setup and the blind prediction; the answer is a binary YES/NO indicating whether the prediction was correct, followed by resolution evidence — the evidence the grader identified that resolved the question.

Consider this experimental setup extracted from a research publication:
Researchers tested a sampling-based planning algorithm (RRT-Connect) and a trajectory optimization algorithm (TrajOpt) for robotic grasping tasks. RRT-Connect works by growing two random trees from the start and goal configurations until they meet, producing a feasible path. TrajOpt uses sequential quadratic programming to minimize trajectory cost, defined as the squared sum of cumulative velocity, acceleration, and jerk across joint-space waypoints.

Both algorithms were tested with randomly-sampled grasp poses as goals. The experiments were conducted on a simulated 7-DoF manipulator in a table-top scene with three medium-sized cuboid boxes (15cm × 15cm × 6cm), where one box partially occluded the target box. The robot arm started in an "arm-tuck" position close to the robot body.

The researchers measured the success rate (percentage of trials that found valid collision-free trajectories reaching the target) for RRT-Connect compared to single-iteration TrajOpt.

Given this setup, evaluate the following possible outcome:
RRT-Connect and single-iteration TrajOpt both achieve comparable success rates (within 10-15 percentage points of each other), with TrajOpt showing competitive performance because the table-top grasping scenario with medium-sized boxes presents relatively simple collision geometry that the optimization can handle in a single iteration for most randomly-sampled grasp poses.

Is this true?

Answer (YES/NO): YES